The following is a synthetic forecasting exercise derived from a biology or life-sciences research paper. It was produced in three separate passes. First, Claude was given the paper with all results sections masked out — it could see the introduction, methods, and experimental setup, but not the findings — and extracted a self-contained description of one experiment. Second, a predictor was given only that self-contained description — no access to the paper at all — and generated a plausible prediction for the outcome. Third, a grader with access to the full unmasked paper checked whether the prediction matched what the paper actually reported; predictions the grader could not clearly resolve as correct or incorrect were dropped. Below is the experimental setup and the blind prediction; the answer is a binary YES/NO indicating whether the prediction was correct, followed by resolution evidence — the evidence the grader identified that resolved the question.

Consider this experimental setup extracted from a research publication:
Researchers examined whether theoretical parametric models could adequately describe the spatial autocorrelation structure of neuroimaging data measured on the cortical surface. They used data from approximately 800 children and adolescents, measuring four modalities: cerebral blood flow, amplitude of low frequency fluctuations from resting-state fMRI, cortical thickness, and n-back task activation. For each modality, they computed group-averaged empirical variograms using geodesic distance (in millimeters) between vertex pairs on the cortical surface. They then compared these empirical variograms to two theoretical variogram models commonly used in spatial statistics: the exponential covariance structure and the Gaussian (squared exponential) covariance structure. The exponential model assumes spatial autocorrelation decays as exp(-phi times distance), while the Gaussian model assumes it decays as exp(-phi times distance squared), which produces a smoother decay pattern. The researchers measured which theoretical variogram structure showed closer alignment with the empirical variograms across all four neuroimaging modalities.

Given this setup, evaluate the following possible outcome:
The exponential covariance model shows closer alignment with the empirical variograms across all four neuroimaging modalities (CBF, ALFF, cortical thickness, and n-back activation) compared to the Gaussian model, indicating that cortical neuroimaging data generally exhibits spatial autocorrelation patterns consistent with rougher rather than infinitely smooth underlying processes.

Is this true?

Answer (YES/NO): YES